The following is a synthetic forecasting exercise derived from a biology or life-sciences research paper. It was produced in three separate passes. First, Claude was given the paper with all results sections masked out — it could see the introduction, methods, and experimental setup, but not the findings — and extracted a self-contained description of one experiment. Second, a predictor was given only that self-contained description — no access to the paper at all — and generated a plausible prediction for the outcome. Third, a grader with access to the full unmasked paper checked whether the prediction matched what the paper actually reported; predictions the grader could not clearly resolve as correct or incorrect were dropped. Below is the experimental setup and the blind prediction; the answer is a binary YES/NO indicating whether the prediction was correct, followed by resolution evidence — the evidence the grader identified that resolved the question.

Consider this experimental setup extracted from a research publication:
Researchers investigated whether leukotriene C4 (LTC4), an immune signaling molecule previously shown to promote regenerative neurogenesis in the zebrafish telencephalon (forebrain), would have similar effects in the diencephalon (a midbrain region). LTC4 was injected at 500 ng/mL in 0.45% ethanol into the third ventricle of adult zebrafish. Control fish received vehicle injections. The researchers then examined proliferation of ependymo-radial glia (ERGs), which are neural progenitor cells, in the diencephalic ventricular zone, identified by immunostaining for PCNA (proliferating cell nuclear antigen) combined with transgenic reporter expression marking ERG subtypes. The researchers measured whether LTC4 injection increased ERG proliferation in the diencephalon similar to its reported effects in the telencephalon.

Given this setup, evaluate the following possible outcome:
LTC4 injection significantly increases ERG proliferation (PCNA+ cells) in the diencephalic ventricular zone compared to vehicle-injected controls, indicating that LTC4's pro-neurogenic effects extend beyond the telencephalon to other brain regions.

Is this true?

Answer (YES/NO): NO